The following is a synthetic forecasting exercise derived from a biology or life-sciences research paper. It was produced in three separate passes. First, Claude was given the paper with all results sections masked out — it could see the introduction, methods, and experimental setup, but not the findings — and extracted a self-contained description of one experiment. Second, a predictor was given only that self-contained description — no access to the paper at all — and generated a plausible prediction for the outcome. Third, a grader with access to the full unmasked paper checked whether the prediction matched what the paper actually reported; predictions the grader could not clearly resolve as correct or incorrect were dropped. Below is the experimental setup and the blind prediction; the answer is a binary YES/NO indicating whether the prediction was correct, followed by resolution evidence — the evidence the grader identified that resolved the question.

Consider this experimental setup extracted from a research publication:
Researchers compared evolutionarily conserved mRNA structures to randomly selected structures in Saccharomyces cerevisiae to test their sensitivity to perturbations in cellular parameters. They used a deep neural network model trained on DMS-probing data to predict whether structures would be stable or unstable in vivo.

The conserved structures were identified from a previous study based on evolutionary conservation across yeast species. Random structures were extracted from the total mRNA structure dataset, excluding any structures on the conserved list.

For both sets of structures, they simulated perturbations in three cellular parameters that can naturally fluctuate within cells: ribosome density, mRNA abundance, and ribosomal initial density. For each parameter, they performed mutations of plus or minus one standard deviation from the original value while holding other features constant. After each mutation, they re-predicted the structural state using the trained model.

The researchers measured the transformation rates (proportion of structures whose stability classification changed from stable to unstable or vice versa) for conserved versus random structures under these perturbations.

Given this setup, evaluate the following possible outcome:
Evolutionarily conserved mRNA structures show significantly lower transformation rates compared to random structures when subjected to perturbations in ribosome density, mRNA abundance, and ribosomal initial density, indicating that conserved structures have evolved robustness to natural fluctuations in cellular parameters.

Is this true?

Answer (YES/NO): YES